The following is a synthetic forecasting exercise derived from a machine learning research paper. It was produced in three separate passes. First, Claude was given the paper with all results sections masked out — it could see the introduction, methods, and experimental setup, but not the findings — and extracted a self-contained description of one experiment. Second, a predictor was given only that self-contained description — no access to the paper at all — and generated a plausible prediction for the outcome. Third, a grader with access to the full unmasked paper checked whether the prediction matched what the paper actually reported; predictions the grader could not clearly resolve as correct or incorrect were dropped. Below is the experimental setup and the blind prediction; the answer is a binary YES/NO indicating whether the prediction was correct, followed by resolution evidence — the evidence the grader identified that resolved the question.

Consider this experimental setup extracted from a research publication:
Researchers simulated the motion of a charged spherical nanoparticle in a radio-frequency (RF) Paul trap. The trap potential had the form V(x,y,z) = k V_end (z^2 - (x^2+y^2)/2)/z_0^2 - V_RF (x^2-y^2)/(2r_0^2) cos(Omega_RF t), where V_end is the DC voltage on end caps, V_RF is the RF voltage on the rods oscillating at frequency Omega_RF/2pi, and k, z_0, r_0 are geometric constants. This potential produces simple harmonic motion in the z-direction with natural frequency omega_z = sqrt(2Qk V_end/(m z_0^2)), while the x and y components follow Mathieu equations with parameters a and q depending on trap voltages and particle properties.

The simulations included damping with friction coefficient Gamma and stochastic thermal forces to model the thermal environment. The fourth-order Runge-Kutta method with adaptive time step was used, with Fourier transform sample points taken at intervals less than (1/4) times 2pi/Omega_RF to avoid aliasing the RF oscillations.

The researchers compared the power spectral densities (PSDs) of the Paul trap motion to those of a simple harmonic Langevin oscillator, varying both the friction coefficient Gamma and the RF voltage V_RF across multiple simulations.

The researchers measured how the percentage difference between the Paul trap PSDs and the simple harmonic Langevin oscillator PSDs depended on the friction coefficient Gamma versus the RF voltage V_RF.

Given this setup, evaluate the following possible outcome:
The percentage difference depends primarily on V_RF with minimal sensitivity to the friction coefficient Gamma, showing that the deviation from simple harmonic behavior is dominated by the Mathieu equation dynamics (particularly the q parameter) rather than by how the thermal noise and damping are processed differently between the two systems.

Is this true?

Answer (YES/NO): YES